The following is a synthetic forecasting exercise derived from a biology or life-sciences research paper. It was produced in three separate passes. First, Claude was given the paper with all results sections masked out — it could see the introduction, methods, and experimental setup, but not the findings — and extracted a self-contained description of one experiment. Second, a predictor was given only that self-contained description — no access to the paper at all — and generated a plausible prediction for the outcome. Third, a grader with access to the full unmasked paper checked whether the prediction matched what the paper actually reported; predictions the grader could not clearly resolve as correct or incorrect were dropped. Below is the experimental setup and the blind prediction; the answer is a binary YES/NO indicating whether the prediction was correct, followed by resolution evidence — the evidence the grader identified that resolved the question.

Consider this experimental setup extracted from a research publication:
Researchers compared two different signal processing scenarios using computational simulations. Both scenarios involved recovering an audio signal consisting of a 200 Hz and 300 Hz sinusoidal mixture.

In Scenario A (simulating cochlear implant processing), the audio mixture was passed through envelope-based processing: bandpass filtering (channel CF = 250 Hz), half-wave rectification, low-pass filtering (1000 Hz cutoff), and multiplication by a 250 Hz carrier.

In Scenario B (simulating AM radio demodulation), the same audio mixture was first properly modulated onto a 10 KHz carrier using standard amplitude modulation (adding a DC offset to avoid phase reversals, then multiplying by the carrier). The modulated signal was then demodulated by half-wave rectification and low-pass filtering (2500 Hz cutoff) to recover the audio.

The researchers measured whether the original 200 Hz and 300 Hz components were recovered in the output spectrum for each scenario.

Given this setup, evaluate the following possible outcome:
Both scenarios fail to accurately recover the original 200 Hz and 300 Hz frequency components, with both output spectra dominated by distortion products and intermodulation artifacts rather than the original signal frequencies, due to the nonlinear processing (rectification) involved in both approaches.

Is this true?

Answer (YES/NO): NO